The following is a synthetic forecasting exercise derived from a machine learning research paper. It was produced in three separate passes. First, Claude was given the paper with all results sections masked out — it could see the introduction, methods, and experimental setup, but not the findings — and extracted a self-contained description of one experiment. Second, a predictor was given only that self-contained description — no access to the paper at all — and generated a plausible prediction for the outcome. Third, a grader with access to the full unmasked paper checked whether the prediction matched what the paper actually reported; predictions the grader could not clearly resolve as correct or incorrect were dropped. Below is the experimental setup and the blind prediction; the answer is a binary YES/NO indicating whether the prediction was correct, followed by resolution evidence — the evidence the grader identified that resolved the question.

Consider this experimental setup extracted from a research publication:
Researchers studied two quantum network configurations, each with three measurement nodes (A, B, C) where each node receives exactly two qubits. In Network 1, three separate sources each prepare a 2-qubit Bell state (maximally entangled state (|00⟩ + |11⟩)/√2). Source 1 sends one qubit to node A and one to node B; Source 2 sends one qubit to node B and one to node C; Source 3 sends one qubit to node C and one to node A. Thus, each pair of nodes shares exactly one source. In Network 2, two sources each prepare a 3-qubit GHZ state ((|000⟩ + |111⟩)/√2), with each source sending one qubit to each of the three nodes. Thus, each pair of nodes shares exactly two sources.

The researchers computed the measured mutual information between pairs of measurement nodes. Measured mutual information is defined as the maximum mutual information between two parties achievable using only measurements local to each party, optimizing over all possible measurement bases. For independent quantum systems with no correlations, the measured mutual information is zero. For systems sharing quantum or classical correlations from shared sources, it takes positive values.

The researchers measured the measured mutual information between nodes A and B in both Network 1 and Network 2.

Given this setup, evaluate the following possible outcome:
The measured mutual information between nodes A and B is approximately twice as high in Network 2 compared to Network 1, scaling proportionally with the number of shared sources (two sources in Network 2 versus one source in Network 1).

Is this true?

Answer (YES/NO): YES